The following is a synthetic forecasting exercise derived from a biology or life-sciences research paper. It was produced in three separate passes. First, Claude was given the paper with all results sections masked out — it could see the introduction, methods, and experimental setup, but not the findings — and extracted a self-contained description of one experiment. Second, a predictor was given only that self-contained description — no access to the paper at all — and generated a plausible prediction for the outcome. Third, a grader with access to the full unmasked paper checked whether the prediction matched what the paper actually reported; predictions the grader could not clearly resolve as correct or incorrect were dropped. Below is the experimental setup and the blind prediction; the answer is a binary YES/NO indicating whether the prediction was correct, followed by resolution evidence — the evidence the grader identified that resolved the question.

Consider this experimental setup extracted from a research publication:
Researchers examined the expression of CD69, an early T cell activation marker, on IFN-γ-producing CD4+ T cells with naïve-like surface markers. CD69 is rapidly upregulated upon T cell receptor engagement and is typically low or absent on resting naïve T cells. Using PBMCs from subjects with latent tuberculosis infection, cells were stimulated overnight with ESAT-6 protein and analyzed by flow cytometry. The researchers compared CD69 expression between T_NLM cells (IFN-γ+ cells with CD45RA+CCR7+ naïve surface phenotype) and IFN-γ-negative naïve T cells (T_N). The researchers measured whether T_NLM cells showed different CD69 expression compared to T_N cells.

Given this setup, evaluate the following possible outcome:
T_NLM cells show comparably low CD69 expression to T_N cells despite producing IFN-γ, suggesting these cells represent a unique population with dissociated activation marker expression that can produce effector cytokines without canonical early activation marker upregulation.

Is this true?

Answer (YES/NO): NO